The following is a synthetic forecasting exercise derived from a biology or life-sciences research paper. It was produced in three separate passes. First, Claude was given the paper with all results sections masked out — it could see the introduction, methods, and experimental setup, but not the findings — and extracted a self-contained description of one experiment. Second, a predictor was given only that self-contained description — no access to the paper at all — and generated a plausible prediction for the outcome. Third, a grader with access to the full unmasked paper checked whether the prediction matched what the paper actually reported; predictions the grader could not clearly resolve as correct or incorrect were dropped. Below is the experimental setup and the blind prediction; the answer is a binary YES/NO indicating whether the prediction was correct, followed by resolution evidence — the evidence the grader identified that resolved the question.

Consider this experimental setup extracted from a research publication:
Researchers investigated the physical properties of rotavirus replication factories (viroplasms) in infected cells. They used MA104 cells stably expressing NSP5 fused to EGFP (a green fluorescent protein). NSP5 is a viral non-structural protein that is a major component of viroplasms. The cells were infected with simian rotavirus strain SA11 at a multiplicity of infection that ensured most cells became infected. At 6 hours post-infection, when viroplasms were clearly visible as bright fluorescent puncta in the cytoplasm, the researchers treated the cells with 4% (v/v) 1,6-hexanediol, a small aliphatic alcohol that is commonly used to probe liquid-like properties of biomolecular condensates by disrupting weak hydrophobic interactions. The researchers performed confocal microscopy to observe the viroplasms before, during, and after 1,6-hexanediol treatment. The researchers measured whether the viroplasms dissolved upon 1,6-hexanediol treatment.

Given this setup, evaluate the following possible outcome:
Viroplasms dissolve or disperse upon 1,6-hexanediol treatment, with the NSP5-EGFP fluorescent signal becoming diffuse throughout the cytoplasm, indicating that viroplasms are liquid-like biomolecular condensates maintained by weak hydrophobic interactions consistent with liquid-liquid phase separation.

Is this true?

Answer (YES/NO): YES